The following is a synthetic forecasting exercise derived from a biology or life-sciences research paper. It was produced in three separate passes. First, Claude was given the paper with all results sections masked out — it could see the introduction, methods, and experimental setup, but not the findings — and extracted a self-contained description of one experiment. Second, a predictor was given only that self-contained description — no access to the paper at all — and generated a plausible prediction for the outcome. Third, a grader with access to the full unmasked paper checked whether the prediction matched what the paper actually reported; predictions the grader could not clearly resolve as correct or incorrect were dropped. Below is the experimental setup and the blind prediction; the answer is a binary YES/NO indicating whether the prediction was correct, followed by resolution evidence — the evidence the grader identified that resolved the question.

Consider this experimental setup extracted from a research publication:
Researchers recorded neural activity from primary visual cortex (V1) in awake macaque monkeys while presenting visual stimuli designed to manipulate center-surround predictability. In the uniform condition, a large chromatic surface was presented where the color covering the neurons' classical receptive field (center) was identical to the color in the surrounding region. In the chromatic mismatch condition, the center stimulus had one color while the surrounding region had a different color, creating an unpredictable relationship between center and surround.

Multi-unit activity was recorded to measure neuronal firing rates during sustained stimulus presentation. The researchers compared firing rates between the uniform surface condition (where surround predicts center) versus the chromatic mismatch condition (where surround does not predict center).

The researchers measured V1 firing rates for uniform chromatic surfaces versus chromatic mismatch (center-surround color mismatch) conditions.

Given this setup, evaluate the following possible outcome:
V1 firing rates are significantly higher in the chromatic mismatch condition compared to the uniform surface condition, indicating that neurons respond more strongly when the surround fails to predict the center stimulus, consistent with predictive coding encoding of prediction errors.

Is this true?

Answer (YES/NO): YES